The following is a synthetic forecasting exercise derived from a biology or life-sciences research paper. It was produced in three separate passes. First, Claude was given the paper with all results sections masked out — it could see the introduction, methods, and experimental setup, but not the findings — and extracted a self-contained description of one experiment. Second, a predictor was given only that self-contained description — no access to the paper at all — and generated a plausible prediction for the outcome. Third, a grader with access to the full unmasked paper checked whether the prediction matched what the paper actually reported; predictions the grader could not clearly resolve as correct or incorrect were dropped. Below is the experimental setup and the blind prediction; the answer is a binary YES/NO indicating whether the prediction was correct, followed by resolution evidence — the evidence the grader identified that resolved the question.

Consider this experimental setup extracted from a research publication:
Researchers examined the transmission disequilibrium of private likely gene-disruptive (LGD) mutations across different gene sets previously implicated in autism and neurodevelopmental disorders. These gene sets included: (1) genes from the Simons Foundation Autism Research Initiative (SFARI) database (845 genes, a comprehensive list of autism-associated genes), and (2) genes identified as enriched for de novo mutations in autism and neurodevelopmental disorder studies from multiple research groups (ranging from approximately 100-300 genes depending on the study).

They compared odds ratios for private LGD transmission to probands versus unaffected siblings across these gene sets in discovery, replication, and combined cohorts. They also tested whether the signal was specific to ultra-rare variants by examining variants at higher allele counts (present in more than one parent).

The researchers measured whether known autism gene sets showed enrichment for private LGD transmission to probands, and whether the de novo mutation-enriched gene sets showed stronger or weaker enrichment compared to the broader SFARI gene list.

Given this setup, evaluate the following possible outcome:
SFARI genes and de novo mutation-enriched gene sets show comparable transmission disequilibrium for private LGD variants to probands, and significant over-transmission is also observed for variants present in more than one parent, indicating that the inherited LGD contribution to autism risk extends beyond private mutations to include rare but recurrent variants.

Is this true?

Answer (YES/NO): NO